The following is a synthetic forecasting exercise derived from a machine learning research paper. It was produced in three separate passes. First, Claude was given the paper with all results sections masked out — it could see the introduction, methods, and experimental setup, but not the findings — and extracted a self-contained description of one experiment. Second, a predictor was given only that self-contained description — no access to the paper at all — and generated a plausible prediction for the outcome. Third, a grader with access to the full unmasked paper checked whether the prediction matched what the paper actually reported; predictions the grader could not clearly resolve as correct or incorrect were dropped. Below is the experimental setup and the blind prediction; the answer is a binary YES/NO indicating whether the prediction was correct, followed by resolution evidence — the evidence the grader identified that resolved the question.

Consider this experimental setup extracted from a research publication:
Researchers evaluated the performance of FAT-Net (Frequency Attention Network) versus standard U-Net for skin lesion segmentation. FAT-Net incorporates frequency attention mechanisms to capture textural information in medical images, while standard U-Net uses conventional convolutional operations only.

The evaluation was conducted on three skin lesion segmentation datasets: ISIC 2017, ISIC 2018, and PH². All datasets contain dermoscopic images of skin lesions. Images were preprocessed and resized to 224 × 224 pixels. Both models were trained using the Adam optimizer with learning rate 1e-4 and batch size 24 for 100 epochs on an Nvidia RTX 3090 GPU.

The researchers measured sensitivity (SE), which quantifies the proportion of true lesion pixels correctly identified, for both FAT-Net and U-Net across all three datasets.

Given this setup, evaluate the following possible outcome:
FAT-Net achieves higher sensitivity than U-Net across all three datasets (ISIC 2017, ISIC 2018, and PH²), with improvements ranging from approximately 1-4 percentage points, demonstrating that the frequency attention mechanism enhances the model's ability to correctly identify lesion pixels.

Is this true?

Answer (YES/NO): YES